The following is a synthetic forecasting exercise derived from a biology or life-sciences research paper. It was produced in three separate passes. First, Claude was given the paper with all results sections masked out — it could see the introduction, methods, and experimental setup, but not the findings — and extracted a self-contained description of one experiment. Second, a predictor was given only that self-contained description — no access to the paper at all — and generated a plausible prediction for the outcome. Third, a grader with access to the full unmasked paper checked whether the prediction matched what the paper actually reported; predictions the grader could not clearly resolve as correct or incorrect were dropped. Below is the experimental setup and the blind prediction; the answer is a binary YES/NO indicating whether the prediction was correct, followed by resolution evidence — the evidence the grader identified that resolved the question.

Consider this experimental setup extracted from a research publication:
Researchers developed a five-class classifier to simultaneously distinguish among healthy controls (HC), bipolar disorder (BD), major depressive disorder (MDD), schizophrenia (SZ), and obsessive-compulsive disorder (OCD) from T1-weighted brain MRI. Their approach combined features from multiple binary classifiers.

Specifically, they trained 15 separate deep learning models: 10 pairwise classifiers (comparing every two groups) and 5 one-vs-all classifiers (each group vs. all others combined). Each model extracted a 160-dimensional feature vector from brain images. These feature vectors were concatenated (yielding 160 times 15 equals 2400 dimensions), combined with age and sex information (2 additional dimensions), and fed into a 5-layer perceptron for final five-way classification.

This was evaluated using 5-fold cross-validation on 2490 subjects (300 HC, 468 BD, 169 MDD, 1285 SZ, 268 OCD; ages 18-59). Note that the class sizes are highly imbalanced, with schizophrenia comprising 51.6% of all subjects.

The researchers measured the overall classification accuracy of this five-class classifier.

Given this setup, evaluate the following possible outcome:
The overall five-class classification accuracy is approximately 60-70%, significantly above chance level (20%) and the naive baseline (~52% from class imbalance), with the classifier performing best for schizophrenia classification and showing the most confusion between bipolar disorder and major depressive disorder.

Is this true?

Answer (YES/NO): NO